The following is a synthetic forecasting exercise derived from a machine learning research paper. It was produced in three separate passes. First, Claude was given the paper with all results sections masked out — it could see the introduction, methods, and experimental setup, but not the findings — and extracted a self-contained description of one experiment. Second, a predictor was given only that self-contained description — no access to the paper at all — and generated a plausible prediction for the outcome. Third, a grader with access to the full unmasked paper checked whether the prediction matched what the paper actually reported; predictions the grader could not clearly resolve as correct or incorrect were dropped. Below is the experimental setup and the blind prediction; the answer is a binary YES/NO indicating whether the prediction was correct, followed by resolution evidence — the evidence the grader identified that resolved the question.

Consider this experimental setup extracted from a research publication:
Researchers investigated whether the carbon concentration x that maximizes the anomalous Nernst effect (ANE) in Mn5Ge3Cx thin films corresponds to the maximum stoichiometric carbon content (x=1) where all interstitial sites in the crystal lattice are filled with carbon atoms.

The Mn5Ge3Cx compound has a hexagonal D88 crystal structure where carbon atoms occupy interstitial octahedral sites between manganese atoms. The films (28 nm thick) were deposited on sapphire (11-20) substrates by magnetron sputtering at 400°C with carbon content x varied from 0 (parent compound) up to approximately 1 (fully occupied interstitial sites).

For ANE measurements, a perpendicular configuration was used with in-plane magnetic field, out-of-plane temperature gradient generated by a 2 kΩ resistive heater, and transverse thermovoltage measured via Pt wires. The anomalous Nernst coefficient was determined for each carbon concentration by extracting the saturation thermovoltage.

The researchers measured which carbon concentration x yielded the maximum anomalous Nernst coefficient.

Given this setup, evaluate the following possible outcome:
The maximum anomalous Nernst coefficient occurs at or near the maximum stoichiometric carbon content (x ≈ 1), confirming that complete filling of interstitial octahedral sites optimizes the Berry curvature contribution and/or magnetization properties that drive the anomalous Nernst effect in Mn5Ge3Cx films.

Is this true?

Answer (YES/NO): NO